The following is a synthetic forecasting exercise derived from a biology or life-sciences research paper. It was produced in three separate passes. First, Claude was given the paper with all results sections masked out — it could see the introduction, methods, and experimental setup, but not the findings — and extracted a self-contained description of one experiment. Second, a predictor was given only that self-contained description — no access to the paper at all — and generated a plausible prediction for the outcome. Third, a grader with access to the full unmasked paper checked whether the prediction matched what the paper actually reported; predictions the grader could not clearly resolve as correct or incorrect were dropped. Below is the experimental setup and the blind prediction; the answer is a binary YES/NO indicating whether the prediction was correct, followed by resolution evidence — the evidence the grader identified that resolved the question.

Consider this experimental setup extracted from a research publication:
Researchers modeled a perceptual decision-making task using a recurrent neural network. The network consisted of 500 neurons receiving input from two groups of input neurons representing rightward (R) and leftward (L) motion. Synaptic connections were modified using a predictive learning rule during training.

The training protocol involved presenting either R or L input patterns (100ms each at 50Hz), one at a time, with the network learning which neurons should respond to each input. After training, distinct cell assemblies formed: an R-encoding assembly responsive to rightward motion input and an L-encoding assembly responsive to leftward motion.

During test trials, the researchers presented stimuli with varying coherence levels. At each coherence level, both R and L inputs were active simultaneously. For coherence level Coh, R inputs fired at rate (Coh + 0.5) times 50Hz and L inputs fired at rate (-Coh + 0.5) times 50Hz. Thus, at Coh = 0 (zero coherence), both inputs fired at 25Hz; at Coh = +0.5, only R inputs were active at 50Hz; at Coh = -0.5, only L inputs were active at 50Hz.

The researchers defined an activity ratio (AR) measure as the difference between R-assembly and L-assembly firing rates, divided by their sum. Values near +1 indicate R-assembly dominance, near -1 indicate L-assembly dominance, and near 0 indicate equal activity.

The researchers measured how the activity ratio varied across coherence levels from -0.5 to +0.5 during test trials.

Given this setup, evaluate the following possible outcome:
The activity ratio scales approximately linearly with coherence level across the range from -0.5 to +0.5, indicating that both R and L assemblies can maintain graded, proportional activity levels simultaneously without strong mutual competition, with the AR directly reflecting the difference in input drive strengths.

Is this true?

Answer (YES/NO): NO